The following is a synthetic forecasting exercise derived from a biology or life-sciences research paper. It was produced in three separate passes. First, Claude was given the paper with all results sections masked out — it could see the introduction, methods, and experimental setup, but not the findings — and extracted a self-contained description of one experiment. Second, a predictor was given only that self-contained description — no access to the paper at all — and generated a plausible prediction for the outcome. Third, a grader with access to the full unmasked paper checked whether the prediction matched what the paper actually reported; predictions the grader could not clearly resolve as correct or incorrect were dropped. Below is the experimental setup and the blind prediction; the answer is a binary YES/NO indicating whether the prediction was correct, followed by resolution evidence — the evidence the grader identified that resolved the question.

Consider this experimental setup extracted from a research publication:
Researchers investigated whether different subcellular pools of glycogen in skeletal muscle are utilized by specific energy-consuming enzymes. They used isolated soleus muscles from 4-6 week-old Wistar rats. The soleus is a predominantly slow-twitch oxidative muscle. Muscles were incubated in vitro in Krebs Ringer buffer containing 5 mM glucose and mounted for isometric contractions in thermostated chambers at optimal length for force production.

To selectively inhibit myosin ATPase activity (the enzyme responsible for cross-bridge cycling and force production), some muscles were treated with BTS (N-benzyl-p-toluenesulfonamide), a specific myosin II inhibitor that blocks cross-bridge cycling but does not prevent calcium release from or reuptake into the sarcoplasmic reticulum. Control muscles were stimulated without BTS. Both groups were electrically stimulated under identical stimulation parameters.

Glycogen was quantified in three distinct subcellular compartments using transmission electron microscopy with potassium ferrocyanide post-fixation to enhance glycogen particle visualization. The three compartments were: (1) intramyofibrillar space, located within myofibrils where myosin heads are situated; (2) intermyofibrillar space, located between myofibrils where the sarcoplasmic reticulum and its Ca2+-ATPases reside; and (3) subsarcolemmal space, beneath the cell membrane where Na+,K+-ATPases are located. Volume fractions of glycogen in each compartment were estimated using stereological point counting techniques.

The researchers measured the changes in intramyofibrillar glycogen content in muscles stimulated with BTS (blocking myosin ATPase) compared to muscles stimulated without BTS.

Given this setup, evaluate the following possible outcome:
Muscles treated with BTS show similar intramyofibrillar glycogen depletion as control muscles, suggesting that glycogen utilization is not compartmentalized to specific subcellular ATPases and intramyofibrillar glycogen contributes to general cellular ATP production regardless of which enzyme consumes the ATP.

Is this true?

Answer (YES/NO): NO